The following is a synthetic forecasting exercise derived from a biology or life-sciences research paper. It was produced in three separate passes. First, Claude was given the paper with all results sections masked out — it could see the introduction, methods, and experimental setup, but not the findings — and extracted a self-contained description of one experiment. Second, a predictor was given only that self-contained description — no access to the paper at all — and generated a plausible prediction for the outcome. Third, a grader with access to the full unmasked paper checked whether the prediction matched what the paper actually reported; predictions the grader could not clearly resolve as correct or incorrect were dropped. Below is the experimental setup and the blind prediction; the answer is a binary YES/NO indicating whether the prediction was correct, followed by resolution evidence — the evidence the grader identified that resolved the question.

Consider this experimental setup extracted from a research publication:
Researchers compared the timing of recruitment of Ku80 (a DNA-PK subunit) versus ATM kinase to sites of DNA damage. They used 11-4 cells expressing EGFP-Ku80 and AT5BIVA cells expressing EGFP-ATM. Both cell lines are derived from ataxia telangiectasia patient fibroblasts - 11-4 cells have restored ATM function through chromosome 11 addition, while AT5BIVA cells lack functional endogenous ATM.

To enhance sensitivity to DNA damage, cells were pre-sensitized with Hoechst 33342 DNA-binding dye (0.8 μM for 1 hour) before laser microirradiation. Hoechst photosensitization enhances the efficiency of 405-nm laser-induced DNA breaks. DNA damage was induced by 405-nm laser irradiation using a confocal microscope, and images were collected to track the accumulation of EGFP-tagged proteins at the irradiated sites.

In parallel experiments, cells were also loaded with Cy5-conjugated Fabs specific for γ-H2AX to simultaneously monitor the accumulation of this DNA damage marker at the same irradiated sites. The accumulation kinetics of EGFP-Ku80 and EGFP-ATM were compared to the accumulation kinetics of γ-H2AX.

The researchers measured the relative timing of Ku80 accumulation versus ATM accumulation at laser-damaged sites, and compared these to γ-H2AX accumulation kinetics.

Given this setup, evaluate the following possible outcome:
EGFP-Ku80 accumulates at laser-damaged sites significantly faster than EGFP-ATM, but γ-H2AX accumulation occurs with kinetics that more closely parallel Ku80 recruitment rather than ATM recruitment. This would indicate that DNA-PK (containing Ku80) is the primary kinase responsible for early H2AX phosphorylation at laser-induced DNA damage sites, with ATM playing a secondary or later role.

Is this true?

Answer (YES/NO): YES